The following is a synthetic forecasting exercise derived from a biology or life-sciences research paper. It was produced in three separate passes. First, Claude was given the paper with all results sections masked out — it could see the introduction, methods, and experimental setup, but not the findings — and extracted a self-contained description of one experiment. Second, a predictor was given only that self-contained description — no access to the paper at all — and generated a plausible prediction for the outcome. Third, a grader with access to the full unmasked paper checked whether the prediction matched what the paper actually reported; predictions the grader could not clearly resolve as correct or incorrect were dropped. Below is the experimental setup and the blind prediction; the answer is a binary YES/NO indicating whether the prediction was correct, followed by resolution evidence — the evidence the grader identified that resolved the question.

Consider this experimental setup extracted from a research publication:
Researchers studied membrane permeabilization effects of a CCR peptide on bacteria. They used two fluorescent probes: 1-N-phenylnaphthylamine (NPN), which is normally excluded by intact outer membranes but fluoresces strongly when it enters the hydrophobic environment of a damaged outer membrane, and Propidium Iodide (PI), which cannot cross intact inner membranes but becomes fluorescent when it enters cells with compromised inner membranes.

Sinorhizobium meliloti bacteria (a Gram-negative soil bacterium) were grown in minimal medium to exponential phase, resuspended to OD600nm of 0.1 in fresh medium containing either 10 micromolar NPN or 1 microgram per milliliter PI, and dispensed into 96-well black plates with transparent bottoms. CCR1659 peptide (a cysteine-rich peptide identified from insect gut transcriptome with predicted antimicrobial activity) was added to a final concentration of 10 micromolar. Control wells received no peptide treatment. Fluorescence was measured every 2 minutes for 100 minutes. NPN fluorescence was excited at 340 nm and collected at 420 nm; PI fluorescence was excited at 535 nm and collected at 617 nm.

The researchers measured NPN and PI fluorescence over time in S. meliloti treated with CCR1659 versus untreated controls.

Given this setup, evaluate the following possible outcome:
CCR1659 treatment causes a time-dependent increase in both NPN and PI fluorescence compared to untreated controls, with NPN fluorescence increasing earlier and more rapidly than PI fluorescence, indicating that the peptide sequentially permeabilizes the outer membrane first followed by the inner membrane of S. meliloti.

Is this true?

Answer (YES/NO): YES